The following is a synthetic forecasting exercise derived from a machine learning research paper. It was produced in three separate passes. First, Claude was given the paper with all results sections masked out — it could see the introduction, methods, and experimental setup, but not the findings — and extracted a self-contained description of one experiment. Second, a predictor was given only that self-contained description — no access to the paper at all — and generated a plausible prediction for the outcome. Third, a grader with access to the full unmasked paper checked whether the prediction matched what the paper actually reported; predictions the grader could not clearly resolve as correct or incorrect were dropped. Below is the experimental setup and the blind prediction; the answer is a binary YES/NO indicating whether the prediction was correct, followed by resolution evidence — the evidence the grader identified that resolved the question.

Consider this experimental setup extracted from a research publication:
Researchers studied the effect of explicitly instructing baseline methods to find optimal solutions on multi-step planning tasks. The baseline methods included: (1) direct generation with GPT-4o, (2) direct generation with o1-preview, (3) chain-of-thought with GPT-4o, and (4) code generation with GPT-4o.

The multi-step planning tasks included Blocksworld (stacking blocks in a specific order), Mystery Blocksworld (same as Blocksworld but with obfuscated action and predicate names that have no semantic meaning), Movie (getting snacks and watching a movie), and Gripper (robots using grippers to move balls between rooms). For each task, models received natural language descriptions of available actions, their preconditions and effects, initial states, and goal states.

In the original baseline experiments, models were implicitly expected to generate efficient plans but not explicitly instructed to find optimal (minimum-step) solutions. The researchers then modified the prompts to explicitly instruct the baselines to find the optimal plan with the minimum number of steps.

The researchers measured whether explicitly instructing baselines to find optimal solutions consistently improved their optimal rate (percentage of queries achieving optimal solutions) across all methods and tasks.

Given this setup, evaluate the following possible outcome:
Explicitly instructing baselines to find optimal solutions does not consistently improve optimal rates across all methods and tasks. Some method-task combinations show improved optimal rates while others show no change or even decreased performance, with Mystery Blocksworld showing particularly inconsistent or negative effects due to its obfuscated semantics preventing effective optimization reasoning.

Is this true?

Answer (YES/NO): NO